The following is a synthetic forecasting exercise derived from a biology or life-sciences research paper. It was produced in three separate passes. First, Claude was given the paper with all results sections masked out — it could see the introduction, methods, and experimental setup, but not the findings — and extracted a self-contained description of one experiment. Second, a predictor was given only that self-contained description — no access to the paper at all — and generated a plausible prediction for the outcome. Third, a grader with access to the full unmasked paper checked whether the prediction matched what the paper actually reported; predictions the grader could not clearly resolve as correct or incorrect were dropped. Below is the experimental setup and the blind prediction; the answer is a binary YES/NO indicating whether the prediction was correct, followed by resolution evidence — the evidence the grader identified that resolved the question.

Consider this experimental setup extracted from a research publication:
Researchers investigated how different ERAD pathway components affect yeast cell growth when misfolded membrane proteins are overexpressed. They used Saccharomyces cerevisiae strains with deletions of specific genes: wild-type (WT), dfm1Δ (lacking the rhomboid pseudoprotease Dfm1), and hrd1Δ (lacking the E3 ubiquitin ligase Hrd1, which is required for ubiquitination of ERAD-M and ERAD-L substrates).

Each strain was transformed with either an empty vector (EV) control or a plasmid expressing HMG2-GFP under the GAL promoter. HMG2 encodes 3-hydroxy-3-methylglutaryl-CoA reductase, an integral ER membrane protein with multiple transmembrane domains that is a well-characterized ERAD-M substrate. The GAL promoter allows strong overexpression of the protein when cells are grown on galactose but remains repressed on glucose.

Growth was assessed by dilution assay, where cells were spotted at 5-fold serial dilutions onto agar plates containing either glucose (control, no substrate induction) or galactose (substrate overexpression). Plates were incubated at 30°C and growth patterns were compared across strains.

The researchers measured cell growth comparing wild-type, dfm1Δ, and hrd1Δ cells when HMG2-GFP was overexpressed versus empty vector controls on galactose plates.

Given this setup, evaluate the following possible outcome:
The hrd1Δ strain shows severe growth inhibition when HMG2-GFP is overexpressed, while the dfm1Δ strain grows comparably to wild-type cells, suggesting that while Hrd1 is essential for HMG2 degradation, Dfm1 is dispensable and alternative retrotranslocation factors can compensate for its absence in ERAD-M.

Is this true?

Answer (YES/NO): NO